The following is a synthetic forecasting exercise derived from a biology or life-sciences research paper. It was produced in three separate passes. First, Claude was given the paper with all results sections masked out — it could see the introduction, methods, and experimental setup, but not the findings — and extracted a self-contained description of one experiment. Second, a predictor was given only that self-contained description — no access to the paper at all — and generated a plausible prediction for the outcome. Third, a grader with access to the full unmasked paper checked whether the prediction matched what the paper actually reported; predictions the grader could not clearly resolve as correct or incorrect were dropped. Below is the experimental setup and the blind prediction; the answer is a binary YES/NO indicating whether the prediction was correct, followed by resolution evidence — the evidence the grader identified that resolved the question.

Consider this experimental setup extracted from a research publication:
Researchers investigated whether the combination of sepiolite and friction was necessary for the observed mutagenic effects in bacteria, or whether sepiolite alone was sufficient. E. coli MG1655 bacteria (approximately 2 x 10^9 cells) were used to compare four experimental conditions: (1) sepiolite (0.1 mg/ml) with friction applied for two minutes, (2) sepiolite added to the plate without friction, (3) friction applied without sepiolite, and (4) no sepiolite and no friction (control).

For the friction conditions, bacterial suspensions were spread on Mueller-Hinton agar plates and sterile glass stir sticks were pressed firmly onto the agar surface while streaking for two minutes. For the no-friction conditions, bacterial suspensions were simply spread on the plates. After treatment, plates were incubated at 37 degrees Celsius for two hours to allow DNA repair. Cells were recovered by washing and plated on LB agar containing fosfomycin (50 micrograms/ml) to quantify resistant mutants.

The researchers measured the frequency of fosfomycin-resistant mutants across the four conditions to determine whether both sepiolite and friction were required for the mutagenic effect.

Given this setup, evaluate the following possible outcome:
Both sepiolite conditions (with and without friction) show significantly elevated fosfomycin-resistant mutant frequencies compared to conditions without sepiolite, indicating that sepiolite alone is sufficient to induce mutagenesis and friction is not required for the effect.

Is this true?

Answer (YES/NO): NO